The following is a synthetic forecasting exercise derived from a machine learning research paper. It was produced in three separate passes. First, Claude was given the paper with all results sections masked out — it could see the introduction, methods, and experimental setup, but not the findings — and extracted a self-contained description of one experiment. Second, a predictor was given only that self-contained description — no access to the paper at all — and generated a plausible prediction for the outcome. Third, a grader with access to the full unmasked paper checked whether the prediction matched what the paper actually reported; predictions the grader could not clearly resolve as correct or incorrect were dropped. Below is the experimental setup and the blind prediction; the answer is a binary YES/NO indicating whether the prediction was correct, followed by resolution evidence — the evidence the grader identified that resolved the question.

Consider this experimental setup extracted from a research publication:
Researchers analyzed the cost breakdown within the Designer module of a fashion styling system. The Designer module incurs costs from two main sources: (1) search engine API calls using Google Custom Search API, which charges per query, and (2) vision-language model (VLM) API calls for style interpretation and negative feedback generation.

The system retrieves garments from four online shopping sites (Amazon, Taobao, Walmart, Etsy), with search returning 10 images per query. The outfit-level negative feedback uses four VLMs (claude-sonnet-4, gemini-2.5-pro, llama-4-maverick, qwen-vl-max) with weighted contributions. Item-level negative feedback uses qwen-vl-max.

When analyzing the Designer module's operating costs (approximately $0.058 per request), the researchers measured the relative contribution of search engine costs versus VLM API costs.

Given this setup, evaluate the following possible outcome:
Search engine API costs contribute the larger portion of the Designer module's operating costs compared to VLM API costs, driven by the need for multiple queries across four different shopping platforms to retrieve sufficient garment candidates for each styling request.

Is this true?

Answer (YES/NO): YES